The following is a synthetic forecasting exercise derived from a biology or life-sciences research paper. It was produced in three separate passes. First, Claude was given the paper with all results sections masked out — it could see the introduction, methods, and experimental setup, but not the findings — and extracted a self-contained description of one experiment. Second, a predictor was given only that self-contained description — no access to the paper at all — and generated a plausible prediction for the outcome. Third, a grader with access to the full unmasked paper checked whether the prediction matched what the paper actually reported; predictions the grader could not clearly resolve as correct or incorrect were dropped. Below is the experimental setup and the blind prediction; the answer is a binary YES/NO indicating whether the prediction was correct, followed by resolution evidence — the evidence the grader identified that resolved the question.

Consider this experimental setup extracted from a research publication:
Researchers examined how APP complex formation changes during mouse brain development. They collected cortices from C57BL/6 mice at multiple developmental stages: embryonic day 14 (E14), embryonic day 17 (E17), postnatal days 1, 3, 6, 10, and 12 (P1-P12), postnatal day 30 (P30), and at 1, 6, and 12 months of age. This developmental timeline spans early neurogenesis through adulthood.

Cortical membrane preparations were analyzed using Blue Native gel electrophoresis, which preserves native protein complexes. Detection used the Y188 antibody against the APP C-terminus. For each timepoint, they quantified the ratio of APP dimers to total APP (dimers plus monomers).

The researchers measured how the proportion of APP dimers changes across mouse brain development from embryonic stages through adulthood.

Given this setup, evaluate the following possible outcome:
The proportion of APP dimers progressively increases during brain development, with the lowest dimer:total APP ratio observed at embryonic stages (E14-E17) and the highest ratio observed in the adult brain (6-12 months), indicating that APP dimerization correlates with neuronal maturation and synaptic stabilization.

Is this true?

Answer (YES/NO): NO